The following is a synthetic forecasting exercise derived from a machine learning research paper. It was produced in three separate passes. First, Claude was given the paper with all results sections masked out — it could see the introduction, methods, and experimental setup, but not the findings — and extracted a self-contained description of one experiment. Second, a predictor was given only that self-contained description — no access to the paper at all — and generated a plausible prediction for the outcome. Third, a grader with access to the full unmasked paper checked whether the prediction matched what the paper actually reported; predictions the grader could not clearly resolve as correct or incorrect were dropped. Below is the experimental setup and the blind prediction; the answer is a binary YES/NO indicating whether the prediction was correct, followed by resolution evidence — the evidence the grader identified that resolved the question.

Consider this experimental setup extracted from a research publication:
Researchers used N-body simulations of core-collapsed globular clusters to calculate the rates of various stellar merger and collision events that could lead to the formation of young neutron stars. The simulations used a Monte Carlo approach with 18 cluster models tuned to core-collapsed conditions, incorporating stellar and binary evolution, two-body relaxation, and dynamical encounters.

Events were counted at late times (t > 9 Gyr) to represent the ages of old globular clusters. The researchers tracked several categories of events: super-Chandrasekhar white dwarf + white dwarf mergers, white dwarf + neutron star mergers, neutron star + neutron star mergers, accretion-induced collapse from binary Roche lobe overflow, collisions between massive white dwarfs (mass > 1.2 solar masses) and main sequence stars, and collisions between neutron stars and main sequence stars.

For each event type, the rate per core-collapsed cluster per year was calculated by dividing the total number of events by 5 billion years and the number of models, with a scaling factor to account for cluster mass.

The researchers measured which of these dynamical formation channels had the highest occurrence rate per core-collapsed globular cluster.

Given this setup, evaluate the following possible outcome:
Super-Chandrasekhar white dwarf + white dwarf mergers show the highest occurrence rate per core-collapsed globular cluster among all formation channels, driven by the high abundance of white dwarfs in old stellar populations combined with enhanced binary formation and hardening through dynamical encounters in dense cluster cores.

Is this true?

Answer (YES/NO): NO